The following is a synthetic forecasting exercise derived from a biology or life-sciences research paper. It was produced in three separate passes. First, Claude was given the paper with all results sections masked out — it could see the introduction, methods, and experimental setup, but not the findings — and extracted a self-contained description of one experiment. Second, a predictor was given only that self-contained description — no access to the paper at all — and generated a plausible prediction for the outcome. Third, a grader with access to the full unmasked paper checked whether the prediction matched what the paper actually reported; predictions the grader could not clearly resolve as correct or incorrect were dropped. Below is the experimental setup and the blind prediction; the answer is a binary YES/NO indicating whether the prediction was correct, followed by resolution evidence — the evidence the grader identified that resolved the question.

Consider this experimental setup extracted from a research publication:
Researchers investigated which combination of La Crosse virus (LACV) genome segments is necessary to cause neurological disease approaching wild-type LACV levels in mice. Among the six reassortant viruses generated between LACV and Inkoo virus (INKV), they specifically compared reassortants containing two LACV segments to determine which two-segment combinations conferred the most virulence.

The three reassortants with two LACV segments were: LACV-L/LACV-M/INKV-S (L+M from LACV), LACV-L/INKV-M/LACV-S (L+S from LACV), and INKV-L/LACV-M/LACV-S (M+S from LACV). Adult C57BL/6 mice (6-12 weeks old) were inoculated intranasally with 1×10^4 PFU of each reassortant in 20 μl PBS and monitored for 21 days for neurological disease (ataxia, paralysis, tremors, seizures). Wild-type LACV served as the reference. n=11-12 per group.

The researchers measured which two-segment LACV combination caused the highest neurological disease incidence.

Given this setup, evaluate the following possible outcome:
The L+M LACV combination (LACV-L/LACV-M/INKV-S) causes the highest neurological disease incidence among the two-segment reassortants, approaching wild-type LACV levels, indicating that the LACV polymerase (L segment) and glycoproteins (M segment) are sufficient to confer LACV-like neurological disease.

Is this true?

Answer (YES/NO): NO